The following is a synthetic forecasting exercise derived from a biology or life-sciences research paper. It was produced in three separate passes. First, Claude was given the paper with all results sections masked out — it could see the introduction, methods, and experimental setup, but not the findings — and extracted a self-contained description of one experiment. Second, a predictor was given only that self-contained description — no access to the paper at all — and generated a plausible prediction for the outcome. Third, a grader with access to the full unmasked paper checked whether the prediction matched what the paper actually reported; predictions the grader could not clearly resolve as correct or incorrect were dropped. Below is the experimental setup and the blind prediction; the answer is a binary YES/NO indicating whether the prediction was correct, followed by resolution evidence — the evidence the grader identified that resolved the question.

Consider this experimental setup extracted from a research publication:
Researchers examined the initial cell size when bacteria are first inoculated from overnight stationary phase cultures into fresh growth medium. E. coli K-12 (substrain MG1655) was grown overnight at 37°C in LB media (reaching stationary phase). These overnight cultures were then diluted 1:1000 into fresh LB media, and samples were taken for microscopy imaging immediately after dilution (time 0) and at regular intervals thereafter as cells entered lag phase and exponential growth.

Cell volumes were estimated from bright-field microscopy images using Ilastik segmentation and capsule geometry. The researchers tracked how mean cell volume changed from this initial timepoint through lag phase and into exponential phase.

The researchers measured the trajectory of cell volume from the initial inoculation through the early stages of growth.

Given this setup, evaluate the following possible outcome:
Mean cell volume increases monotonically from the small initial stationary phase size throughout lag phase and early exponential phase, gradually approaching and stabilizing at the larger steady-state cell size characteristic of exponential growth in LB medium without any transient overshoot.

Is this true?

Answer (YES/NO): NO